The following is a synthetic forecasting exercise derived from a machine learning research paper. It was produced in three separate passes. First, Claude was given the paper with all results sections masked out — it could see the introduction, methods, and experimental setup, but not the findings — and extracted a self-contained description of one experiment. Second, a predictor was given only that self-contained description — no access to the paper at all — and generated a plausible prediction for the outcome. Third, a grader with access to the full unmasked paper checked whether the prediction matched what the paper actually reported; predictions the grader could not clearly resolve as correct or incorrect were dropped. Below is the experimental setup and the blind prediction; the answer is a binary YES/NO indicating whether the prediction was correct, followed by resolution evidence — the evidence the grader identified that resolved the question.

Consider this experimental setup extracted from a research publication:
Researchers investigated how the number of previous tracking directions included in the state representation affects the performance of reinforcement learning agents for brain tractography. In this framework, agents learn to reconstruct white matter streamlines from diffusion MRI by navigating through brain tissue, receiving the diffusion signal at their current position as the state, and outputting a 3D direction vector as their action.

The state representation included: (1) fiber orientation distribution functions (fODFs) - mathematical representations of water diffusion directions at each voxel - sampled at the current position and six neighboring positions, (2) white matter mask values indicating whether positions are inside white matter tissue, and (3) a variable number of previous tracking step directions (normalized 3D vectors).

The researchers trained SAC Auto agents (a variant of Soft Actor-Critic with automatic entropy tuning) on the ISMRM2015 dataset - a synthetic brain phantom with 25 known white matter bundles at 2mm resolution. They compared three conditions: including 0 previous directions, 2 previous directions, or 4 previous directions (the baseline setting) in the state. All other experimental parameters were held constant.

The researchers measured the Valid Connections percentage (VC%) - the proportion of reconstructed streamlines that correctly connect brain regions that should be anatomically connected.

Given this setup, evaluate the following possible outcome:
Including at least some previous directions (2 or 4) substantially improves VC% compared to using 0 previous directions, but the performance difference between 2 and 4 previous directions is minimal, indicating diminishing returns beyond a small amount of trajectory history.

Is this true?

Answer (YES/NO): YES